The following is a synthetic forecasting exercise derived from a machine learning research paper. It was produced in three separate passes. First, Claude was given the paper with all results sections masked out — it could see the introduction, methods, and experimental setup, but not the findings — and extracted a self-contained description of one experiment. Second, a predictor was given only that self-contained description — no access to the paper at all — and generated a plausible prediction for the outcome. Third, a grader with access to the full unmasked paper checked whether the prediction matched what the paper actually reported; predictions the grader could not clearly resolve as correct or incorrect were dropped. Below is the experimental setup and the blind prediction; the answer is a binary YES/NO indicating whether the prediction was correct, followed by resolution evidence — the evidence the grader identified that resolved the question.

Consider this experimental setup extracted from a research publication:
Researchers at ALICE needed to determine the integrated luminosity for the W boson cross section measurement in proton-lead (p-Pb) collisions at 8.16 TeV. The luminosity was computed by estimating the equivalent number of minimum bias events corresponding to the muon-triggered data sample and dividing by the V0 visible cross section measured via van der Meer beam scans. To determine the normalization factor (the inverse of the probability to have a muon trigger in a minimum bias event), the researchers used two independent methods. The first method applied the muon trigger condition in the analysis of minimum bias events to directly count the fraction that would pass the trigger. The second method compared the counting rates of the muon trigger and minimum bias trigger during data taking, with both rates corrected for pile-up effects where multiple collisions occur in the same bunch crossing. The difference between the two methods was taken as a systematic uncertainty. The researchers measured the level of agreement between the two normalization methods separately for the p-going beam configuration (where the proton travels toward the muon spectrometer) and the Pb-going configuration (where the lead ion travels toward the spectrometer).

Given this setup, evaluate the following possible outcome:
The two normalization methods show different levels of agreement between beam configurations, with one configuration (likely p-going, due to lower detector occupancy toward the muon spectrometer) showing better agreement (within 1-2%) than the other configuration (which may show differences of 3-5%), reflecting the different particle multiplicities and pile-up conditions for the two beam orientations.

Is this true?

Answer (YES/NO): NO